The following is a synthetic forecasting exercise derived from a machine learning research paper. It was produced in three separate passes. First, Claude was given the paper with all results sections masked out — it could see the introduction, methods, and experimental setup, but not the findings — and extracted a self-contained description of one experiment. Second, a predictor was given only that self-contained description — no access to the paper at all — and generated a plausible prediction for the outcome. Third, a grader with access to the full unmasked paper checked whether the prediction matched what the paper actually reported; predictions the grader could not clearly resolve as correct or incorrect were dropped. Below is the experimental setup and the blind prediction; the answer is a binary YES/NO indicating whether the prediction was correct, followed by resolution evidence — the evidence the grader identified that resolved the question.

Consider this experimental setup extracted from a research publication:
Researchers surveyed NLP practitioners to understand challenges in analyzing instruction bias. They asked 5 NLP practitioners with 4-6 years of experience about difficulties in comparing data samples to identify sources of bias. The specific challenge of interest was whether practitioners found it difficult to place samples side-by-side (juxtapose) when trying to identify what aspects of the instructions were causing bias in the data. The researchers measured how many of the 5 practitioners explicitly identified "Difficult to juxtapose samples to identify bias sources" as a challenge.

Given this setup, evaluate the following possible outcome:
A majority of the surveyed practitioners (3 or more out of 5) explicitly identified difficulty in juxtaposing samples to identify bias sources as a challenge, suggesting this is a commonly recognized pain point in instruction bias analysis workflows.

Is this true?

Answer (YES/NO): YES